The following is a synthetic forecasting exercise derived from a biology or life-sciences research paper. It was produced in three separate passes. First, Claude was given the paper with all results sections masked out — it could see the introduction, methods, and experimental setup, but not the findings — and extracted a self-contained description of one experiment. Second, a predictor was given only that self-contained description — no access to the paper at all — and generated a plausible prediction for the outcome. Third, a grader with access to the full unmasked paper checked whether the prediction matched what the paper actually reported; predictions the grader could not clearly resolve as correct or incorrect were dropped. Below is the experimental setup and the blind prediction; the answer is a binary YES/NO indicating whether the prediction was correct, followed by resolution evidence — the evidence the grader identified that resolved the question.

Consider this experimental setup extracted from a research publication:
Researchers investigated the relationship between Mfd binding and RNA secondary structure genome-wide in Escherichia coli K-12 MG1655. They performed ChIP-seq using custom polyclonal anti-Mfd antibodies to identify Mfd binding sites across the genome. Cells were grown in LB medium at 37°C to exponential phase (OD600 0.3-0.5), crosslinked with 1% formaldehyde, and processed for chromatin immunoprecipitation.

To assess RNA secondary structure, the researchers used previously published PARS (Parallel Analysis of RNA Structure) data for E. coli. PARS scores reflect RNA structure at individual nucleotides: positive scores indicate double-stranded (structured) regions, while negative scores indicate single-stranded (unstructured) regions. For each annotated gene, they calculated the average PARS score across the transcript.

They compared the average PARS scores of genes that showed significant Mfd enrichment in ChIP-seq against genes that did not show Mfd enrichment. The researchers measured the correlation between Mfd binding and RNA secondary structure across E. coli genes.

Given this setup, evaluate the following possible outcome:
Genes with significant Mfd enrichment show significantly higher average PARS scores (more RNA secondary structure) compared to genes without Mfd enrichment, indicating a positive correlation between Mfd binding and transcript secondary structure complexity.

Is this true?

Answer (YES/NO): YES